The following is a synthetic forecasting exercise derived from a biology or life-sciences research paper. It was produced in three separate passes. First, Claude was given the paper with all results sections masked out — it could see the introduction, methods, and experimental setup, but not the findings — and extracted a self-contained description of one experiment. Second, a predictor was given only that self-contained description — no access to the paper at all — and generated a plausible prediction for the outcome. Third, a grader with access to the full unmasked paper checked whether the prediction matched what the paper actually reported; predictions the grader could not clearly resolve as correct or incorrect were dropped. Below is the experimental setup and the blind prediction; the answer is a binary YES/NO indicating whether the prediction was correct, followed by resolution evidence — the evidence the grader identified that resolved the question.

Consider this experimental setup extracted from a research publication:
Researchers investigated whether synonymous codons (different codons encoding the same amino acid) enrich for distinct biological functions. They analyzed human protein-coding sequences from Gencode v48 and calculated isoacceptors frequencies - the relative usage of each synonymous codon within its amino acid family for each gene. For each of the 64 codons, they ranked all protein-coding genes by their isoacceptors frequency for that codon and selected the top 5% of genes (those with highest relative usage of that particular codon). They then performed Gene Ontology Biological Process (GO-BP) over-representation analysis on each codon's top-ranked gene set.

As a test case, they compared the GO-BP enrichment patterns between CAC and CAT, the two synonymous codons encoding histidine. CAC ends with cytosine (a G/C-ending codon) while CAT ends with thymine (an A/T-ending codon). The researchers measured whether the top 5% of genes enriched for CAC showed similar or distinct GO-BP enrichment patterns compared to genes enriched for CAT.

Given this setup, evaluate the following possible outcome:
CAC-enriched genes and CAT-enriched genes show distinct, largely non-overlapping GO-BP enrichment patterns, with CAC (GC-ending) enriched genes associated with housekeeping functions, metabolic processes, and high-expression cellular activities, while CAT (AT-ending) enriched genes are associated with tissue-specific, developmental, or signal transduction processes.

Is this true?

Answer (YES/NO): NO